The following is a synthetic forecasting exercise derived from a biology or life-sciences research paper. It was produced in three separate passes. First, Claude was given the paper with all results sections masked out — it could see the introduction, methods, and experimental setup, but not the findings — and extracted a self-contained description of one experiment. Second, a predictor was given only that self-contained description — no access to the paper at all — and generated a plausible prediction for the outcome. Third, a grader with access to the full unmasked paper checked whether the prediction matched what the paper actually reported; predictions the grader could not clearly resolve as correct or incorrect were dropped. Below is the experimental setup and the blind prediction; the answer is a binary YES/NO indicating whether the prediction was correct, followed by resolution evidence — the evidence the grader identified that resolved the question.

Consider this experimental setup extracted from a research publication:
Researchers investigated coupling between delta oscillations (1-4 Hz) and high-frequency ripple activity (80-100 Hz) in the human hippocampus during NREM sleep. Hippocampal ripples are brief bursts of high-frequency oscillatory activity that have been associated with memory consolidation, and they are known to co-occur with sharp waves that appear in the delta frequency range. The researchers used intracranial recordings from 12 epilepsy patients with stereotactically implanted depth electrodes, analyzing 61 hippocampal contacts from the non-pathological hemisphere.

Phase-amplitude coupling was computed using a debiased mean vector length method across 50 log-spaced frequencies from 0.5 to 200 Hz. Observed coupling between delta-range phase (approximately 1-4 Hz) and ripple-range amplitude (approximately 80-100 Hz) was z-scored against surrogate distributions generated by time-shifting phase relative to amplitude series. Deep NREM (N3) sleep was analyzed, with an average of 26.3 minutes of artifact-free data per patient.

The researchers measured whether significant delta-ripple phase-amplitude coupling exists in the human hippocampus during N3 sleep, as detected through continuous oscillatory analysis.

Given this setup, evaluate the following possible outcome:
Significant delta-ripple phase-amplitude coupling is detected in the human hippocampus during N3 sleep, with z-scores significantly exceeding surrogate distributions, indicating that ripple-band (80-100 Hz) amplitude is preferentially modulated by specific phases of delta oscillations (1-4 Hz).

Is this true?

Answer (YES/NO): YES